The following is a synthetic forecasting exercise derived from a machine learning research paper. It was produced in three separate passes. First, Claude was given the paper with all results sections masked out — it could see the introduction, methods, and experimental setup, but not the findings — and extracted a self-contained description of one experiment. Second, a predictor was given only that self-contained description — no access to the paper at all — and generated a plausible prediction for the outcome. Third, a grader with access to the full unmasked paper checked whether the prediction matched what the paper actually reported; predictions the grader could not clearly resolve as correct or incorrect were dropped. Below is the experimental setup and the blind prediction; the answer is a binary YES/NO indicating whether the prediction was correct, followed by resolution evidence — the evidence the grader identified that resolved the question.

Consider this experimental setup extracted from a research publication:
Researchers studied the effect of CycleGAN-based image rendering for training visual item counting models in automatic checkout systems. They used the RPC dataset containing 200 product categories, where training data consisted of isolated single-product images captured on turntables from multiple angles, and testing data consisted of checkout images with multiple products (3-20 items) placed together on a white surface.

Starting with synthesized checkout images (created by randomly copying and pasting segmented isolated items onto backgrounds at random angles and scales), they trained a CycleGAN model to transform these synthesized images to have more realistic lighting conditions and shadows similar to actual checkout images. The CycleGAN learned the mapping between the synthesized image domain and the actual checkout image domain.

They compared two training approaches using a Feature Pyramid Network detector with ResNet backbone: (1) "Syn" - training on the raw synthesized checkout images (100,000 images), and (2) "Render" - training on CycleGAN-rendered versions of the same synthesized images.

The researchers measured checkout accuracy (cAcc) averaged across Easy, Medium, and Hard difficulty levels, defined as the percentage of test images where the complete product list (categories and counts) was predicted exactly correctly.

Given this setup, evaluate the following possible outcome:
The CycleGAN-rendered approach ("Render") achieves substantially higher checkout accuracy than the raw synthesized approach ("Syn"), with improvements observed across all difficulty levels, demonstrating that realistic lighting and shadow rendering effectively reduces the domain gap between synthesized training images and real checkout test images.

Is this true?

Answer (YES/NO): YES